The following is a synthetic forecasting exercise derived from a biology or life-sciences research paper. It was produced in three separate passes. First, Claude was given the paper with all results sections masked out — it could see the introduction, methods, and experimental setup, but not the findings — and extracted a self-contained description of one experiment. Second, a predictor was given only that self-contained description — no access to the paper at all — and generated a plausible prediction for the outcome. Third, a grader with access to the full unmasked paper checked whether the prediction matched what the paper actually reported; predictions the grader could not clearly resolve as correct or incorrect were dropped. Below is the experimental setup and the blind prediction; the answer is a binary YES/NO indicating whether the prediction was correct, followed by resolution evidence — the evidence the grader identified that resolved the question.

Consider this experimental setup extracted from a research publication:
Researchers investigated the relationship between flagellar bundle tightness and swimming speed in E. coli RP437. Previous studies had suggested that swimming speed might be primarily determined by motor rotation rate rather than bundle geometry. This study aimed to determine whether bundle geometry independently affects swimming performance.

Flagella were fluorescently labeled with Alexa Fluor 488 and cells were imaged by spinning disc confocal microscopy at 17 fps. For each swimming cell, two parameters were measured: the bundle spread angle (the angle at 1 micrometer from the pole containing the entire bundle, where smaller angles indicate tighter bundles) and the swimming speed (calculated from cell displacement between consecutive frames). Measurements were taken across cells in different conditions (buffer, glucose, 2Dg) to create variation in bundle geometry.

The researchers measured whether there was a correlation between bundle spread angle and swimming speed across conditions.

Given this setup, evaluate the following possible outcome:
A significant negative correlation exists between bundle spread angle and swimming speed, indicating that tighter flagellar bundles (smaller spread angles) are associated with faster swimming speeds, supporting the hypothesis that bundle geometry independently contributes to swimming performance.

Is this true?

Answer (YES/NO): YES